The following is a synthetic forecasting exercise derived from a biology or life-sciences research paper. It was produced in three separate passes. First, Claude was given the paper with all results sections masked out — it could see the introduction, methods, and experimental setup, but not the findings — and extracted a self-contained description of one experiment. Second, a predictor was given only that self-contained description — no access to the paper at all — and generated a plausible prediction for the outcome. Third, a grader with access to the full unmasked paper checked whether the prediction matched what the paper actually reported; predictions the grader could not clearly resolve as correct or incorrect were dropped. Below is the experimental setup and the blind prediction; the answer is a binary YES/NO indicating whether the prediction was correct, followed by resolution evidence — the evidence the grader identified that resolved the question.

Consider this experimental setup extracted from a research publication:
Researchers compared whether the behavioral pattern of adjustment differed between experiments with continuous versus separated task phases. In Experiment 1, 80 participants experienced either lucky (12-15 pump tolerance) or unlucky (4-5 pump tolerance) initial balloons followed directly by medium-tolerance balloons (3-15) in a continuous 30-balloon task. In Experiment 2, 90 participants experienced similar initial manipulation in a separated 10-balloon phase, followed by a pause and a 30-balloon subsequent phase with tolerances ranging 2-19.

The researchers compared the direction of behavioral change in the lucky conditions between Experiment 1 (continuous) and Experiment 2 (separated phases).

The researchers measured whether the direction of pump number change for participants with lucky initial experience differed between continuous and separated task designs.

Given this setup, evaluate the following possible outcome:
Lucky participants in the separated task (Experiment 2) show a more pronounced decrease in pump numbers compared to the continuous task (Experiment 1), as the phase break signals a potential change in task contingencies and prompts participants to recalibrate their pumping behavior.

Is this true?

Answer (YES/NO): NO